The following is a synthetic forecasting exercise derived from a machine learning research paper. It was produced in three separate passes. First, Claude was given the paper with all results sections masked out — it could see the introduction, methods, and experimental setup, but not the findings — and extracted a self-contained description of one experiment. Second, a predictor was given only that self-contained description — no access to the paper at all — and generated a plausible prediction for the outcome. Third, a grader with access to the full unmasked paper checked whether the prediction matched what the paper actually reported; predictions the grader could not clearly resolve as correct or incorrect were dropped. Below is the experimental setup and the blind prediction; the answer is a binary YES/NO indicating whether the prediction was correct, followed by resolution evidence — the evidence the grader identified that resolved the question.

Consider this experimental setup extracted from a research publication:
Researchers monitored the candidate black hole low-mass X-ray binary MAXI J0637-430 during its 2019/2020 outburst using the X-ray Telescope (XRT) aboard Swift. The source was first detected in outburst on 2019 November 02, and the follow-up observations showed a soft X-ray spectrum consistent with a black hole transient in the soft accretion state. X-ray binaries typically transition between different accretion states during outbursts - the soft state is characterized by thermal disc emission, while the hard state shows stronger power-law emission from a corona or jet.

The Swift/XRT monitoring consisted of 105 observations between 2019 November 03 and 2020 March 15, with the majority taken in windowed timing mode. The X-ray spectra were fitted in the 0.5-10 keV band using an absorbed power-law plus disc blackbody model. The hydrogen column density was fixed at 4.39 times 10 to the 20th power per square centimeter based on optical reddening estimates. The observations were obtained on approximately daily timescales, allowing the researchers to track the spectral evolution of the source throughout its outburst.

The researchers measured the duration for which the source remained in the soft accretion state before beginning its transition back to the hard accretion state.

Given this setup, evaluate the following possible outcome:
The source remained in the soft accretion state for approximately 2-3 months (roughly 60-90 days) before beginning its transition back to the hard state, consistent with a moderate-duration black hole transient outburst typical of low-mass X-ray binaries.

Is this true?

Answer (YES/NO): YES